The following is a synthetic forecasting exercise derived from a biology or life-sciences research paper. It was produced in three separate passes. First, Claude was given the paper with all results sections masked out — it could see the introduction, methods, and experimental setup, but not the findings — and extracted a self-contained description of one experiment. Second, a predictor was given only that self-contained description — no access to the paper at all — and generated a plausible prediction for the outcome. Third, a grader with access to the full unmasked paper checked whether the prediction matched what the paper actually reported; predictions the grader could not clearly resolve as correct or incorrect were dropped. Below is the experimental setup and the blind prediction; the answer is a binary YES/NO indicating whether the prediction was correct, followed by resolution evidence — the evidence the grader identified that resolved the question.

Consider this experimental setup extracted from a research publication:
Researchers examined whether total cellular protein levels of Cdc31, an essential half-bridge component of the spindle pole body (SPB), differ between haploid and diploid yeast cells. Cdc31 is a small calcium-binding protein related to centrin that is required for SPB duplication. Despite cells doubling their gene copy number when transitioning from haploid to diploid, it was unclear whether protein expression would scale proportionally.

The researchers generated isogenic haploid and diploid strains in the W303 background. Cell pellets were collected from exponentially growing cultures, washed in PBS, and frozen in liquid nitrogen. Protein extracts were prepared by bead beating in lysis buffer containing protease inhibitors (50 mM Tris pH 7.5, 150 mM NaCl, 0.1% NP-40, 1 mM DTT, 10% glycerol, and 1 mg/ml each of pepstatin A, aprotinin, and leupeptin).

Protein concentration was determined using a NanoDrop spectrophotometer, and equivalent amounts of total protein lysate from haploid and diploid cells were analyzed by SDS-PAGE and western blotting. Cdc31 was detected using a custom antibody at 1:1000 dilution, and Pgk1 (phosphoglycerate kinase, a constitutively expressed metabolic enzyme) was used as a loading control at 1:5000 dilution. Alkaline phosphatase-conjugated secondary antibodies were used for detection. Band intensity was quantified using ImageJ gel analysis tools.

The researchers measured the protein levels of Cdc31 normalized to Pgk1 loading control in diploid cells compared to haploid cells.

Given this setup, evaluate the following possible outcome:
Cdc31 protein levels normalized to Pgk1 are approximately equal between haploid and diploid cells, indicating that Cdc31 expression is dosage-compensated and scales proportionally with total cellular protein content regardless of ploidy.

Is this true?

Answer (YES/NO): NO